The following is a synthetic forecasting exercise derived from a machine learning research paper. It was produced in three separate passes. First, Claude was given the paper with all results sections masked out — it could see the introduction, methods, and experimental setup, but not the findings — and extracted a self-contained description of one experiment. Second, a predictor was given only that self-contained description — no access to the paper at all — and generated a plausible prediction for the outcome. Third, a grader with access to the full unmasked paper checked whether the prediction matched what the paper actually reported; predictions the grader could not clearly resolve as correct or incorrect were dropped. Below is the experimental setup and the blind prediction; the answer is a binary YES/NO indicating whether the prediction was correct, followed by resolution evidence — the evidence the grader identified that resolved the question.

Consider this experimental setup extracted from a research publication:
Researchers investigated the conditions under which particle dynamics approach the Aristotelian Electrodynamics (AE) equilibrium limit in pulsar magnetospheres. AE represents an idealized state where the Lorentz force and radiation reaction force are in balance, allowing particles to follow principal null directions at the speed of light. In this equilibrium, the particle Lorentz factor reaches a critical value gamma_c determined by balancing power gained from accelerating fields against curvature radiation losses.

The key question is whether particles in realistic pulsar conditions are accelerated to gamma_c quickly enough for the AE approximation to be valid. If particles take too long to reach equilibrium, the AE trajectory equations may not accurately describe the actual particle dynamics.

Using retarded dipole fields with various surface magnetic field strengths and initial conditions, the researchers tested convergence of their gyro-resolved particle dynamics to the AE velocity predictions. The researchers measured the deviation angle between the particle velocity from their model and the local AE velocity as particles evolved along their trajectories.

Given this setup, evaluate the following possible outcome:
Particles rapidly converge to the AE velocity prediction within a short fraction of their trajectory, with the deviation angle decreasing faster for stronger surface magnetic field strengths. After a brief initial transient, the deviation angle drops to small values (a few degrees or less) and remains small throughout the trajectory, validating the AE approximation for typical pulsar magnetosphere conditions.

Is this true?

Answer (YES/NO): NO